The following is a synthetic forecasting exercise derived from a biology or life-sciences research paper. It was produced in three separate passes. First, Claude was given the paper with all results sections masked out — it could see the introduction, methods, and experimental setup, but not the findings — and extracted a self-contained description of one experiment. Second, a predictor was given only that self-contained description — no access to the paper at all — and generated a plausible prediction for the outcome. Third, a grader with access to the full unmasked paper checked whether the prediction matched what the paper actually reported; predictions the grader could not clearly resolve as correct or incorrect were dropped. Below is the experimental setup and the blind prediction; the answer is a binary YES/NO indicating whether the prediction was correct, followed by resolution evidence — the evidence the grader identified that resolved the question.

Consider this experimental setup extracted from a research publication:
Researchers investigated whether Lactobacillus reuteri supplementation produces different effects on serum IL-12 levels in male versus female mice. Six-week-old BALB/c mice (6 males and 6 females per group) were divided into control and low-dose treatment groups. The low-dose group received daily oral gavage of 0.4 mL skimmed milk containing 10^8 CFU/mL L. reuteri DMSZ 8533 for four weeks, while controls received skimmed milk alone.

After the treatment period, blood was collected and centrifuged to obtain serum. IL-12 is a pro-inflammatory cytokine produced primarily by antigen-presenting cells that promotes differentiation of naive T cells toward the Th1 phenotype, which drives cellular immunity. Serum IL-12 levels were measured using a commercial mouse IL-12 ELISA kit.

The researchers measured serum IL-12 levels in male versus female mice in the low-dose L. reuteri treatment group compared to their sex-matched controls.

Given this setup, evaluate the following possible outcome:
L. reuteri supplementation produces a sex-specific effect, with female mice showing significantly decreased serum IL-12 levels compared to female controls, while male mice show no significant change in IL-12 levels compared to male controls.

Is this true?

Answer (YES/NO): NO